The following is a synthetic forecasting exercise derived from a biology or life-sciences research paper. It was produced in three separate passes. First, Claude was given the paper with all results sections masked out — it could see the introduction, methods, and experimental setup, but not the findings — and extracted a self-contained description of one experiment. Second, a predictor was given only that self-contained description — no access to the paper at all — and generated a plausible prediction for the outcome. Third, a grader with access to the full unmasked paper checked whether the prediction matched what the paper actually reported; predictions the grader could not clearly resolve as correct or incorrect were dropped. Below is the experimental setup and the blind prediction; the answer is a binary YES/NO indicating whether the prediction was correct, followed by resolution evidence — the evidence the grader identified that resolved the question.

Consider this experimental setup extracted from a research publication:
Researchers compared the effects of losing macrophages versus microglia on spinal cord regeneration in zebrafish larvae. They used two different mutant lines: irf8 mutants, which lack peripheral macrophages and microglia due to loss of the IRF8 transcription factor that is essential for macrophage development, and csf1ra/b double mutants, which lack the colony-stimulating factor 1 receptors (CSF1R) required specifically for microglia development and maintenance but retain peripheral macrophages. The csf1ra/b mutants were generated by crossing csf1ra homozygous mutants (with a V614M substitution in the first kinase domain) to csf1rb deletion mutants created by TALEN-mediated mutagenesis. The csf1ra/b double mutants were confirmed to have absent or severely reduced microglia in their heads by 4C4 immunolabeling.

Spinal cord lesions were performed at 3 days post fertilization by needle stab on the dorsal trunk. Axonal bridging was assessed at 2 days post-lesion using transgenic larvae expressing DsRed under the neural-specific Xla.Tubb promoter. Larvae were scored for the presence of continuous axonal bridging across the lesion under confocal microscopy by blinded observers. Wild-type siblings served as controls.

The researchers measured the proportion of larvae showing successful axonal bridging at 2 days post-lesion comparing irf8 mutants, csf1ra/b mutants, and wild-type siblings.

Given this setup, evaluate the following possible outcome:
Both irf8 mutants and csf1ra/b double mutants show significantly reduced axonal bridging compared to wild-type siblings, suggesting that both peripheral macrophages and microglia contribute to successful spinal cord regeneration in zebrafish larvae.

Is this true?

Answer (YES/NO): NO